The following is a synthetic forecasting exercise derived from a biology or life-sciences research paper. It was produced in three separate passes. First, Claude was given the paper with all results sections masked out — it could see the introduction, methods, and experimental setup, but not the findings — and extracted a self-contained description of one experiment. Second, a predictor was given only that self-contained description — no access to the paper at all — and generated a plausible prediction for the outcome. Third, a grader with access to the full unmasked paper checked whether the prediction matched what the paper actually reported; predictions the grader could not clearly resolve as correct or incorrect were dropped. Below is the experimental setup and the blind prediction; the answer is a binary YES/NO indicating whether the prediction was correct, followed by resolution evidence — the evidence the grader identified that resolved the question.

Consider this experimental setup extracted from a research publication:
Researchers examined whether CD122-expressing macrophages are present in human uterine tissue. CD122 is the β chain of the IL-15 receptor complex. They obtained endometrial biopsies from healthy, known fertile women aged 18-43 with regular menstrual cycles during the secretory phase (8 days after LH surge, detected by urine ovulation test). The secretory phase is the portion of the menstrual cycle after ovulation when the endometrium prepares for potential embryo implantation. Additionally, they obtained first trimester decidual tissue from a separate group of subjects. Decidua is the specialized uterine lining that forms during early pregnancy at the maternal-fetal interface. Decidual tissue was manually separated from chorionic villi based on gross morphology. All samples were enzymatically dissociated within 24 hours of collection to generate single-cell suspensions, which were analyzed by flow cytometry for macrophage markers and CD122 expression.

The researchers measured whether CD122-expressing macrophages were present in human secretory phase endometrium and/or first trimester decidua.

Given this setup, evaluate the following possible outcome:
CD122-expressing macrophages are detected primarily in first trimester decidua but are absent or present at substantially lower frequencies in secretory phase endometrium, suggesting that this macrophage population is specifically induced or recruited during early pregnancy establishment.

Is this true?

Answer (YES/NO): NO